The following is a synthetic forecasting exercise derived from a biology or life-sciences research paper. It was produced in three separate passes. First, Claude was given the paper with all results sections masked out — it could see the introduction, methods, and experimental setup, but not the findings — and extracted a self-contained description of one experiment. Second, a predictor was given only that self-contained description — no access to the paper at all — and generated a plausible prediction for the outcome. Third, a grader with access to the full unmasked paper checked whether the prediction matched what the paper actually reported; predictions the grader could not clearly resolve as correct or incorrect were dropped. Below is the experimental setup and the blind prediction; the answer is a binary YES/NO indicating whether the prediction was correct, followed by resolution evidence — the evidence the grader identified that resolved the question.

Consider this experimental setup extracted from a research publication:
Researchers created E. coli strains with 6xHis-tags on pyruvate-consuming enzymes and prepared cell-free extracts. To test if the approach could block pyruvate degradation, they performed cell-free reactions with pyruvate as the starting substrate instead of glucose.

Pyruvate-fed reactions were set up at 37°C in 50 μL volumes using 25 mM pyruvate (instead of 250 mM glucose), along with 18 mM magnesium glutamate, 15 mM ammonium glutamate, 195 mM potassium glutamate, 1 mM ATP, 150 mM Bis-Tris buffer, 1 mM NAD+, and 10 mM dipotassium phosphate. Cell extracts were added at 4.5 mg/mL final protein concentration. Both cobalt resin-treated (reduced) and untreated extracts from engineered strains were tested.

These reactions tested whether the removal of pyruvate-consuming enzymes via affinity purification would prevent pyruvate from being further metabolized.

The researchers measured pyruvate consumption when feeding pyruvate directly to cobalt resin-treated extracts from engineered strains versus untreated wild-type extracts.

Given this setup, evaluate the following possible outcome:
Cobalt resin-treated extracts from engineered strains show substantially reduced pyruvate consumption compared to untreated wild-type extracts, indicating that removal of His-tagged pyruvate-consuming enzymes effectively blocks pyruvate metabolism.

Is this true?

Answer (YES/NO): NO